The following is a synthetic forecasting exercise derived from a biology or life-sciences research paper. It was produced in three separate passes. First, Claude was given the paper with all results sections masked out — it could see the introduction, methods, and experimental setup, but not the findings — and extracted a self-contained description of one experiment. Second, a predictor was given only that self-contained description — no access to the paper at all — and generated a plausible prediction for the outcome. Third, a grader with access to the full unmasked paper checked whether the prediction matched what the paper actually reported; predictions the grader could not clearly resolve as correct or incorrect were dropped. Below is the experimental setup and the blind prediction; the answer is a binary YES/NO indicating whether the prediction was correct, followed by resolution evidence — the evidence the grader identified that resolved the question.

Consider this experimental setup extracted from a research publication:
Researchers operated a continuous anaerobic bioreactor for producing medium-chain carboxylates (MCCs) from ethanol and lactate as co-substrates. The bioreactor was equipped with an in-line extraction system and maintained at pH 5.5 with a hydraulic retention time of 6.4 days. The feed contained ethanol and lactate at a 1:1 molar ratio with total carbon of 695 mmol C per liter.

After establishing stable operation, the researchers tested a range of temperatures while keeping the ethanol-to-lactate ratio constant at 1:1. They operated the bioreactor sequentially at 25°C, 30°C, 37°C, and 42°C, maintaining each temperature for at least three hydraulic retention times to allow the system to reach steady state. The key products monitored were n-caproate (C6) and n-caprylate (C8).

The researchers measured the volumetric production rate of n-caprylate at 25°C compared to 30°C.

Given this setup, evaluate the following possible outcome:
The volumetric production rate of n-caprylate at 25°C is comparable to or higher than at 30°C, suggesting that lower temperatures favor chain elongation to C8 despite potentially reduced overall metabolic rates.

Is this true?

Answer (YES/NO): YES